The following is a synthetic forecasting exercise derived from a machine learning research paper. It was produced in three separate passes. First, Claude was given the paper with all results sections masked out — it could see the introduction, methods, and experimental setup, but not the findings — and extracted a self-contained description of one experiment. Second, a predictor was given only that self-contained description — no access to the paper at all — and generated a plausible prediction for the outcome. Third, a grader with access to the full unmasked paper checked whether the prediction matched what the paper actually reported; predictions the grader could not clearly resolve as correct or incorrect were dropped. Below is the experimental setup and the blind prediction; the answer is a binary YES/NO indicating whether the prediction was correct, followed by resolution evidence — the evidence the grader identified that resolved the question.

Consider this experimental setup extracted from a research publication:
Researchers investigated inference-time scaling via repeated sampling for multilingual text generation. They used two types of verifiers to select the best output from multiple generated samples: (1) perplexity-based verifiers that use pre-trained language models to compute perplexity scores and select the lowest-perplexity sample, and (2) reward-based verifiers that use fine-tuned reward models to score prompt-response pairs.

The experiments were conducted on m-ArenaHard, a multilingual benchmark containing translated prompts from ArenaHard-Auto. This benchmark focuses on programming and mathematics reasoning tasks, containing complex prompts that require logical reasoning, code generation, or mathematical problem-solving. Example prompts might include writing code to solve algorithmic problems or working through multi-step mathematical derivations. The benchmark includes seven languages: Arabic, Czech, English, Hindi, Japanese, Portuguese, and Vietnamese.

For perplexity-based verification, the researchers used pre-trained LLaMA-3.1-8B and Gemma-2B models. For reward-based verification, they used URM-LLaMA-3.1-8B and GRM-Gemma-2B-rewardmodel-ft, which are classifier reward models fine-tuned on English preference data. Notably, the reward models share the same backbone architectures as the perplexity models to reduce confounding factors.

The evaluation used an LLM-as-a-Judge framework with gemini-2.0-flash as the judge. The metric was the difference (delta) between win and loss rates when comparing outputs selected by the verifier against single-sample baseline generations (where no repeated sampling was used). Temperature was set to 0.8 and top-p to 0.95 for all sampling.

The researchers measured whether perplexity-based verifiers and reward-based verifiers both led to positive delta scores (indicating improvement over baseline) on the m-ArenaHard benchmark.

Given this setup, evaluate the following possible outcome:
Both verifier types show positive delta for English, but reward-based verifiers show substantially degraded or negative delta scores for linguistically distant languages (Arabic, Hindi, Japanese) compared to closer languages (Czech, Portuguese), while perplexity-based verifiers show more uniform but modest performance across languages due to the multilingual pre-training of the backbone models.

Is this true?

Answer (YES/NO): NO